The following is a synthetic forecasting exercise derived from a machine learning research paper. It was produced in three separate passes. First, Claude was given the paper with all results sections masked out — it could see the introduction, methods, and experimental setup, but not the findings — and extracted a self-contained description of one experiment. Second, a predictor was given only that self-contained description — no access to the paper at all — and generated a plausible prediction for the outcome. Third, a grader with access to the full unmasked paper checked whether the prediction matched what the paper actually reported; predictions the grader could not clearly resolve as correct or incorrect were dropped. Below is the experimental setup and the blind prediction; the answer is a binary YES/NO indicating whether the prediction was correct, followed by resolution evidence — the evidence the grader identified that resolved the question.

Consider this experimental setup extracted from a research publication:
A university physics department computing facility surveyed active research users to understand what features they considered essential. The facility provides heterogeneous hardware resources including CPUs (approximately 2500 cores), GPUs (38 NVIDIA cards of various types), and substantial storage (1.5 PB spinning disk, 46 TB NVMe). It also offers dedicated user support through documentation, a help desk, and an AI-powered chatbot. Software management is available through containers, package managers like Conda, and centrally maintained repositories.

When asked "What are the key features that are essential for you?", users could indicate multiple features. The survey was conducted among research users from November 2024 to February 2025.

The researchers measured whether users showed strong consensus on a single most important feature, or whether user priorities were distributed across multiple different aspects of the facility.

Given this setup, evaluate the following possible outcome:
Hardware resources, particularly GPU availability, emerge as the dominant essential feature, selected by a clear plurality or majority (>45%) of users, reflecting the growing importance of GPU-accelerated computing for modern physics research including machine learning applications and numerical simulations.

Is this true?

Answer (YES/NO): NO